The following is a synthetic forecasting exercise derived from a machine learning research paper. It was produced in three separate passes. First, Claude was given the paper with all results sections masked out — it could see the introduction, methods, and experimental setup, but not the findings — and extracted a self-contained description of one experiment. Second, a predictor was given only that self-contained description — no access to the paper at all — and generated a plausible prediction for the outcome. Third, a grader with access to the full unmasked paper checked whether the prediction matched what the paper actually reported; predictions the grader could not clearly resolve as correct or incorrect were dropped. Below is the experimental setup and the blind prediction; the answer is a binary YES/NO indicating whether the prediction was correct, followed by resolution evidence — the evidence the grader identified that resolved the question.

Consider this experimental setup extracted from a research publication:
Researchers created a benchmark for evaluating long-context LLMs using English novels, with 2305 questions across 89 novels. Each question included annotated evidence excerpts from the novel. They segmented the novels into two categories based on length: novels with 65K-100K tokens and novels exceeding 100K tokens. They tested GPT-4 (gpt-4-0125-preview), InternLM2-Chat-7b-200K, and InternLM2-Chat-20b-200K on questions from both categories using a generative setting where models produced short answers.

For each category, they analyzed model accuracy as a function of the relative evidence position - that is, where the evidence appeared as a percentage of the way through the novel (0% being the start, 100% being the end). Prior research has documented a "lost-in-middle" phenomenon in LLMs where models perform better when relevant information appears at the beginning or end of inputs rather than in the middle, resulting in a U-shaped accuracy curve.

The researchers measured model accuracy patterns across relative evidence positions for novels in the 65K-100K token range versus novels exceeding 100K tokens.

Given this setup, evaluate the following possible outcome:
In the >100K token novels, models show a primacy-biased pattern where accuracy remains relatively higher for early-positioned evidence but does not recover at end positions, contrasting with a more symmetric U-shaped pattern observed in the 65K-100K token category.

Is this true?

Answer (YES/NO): YES